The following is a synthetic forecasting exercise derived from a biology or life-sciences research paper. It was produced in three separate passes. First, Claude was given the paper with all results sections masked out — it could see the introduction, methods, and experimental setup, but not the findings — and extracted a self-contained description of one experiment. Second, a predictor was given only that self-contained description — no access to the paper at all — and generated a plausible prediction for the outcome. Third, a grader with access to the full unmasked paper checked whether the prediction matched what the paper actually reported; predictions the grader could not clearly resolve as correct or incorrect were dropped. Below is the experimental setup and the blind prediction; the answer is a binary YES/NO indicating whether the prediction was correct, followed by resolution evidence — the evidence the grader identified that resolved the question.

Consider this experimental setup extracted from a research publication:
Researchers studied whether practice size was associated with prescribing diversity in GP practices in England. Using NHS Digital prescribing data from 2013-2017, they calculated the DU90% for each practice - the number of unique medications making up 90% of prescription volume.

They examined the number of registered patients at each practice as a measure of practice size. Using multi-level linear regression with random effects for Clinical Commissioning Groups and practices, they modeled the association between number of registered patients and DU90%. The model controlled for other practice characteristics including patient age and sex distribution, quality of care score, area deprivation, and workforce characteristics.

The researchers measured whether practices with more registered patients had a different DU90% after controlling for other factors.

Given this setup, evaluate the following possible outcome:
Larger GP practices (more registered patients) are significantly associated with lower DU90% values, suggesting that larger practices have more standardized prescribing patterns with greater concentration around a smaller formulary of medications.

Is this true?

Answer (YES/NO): NO